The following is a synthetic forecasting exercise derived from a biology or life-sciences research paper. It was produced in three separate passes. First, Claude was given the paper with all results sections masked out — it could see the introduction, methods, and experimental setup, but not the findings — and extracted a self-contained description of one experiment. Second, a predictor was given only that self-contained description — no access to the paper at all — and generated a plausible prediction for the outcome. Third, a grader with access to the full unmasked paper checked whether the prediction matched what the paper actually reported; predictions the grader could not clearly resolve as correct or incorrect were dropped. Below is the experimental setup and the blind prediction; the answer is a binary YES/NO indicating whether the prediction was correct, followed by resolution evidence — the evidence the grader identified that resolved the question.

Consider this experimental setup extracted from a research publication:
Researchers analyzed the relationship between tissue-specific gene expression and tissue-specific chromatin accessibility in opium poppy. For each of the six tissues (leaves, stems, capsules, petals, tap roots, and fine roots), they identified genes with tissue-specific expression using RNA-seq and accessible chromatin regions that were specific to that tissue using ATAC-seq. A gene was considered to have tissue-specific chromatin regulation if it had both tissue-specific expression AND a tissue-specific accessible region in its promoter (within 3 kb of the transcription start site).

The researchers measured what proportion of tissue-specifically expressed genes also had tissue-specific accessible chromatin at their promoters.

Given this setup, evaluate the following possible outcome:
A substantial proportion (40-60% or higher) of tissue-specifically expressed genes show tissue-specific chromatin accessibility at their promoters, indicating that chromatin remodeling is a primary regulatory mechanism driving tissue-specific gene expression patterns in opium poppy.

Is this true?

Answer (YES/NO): NO